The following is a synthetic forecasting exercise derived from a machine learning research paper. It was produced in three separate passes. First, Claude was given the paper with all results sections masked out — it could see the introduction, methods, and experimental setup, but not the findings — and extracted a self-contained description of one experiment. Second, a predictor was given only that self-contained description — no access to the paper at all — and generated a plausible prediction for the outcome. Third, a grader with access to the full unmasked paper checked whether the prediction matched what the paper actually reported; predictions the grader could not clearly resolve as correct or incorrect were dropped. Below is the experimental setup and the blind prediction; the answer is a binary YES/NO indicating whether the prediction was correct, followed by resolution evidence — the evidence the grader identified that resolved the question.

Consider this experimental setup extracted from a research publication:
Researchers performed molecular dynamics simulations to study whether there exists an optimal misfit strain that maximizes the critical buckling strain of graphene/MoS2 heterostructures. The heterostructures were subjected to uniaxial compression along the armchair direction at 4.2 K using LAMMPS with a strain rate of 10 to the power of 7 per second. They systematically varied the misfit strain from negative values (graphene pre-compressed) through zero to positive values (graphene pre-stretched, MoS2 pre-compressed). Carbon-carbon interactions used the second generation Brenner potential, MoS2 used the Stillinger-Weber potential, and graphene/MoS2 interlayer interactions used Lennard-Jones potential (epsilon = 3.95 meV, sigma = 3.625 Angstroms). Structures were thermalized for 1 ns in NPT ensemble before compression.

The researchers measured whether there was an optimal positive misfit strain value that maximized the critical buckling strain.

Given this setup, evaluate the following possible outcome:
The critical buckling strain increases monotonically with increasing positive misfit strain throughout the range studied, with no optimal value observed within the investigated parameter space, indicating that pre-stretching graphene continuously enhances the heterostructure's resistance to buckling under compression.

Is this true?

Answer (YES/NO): NO